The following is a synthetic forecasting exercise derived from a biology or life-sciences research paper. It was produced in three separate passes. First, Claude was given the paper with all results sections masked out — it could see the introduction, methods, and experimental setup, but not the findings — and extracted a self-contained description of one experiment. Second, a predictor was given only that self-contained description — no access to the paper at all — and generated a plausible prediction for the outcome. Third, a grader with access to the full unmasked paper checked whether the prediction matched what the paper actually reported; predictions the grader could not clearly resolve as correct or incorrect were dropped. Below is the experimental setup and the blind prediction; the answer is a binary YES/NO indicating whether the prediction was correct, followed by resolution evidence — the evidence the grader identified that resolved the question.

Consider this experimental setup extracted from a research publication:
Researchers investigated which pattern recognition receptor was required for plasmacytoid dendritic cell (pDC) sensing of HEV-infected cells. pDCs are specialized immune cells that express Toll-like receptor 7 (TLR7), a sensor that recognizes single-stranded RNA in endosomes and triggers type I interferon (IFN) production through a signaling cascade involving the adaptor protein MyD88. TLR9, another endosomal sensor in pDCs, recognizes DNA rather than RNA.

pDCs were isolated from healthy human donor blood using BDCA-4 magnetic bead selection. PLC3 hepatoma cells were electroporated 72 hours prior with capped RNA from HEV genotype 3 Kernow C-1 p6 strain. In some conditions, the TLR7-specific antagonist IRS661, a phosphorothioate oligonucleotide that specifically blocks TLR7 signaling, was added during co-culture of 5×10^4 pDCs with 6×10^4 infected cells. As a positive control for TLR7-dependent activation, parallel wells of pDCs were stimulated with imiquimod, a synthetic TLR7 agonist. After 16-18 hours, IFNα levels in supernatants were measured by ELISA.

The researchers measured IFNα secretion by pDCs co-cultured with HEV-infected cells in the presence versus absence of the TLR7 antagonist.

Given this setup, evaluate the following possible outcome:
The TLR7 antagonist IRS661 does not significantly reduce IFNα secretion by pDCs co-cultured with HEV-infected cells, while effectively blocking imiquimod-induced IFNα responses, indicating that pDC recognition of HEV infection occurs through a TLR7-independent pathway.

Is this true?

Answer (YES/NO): NO